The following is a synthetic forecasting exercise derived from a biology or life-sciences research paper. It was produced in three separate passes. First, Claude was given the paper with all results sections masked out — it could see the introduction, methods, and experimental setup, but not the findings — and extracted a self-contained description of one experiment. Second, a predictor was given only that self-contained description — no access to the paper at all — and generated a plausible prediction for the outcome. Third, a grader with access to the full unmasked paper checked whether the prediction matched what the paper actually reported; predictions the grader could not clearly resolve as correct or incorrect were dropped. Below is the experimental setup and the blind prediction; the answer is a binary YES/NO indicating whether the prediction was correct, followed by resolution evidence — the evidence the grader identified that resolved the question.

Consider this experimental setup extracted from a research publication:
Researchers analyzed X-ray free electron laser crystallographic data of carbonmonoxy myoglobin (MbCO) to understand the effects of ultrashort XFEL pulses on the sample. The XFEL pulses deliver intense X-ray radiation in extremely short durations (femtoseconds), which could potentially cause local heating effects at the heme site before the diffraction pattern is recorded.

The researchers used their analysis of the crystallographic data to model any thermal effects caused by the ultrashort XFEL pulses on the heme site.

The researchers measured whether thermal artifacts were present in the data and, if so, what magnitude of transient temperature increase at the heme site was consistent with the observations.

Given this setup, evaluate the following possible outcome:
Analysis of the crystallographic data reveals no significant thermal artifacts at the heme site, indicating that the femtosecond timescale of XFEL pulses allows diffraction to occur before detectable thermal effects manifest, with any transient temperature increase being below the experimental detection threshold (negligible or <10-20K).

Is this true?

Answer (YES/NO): NO